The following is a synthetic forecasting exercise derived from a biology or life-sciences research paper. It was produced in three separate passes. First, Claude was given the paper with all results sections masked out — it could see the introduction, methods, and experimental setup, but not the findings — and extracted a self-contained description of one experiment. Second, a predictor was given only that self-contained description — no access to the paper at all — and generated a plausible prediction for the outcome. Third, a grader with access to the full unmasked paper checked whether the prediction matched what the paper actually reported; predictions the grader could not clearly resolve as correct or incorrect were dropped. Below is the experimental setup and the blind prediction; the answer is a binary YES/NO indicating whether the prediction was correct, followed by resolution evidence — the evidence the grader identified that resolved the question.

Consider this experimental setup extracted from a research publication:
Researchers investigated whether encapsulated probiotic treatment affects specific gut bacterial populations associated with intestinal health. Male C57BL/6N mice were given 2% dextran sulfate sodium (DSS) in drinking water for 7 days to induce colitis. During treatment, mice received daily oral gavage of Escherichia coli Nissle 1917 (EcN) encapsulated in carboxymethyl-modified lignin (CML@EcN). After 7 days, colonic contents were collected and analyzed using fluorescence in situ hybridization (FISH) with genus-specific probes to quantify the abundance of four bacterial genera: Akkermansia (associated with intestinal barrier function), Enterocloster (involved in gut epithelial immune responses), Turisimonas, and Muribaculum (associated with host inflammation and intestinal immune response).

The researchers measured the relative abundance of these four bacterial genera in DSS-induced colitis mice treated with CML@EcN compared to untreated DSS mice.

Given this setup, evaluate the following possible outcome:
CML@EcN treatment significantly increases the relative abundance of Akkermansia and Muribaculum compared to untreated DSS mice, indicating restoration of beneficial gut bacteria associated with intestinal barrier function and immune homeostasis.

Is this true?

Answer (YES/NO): YES